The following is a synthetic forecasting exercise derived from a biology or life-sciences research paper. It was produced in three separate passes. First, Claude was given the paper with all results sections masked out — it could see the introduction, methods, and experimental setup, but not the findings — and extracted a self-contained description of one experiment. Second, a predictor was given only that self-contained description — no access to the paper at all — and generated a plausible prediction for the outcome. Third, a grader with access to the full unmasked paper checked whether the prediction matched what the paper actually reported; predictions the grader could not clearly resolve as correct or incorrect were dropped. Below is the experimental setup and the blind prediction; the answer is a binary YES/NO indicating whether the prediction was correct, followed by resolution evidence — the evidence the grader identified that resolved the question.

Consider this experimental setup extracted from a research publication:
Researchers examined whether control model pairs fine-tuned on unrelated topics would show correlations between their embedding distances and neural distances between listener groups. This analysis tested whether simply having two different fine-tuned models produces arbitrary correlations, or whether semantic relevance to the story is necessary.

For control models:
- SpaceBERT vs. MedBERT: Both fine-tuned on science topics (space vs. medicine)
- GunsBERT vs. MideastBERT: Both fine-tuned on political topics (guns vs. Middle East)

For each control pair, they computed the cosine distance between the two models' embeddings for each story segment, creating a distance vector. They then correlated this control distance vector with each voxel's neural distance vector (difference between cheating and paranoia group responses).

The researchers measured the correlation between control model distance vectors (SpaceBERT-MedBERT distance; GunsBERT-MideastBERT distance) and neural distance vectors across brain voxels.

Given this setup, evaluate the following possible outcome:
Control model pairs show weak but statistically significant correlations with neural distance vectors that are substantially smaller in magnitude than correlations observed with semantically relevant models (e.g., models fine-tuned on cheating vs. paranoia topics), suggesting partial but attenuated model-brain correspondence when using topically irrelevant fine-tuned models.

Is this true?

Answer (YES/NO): NO